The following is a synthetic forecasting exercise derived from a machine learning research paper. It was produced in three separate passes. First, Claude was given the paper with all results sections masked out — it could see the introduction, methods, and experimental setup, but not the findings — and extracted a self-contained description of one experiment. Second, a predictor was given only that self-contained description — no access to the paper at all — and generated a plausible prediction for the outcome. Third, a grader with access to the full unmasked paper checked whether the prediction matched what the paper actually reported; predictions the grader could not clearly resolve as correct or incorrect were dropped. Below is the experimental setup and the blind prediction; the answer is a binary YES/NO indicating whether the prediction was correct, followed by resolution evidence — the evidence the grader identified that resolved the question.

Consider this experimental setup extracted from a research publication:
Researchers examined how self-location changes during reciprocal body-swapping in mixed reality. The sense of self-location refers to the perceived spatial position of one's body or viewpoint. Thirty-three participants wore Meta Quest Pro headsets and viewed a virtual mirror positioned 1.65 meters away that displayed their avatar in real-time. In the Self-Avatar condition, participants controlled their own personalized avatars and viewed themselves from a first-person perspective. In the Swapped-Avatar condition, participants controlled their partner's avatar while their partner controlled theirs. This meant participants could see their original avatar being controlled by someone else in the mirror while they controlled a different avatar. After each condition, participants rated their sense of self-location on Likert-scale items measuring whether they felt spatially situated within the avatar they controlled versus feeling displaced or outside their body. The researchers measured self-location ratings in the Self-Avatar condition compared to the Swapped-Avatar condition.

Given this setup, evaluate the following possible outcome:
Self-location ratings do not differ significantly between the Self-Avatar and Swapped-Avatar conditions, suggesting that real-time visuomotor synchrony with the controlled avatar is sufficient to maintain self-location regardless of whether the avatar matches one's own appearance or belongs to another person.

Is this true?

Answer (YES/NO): NO